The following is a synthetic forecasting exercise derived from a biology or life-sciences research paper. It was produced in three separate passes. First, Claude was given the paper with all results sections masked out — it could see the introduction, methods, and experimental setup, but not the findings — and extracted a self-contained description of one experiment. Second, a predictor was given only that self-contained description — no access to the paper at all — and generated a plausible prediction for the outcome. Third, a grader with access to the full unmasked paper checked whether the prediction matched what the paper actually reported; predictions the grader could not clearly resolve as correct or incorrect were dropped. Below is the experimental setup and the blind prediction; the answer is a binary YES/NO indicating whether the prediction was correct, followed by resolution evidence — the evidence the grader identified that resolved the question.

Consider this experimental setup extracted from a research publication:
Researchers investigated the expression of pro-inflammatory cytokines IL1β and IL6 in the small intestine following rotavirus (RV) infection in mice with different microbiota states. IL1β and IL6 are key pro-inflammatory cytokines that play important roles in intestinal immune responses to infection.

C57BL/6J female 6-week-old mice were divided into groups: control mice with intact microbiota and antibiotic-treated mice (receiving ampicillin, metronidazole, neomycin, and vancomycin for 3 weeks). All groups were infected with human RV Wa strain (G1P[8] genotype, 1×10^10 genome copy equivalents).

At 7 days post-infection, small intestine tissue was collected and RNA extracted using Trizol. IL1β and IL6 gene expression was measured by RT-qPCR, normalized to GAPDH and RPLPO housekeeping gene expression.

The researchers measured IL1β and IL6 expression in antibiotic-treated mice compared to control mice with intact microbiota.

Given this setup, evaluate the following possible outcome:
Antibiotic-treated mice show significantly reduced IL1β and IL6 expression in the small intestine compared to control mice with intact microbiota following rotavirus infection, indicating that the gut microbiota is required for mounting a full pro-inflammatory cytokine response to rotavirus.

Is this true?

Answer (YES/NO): NO